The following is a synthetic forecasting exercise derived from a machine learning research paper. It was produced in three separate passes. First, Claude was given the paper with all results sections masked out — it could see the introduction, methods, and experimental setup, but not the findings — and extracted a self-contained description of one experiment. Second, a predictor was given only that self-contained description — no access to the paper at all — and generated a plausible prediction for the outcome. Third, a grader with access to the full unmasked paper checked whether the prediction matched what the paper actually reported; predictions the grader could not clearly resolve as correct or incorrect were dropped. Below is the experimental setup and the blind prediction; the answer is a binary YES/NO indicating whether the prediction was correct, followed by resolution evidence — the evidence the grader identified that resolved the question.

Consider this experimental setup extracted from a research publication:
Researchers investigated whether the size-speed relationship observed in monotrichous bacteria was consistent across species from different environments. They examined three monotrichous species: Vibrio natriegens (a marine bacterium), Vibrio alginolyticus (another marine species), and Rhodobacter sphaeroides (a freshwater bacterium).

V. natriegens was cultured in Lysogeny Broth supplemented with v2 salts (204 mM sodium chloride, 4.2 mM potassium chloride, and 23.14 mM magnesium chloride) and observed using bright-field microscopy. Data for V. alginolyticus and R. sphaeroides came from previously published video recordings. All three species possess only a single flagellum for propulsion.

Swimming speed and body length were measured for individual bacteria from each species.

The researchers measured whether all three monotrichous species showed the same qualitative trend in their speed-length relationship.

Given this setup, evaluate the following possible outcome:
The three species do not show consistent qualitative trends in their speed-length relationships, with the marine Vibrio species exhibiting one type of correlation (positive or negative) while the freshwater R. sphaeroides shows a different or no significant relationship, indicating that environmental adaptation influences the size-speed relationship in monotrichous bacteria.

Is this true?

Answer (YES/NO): NO